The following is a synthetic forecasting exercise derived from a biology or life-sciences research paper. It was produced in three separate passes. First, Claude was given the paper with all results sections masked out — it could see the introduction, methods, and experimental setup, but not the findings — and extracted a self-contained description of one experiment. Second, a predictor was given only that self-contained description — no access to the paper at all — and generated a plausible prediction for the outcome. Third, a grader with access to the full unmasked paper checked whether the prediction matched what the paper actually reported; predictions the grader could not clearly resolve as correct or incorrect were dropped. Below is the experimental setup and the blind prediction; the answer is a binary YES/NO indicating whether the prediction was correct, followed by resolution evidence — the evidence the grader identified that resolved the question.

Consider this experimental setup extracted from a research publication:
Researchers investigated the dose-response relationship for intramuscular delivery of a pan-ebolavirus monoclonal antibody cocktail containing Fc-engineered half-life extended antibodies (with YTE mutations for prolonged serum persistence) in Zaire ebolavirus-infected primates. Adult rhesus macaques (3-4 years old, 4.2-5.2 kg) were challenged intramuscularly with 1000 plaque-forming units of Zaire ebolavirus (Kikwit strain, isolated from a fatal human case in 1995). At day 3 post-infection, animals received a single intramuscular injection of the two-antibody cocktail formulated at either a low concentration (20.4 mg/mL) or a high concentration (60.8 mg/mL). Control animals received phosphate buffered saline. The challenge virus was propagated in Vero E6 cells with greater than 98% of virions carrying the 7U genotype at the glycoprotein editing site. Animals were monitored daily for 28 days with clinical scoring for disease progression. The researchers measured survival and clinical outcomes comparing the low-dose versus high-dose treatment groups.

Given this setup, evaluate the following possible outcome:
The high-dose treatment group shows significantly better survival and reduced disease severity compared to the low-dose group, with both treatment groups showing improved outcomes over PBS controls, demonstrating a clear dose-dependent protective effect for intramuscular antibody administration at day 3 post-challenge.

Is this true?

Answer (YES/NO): NO